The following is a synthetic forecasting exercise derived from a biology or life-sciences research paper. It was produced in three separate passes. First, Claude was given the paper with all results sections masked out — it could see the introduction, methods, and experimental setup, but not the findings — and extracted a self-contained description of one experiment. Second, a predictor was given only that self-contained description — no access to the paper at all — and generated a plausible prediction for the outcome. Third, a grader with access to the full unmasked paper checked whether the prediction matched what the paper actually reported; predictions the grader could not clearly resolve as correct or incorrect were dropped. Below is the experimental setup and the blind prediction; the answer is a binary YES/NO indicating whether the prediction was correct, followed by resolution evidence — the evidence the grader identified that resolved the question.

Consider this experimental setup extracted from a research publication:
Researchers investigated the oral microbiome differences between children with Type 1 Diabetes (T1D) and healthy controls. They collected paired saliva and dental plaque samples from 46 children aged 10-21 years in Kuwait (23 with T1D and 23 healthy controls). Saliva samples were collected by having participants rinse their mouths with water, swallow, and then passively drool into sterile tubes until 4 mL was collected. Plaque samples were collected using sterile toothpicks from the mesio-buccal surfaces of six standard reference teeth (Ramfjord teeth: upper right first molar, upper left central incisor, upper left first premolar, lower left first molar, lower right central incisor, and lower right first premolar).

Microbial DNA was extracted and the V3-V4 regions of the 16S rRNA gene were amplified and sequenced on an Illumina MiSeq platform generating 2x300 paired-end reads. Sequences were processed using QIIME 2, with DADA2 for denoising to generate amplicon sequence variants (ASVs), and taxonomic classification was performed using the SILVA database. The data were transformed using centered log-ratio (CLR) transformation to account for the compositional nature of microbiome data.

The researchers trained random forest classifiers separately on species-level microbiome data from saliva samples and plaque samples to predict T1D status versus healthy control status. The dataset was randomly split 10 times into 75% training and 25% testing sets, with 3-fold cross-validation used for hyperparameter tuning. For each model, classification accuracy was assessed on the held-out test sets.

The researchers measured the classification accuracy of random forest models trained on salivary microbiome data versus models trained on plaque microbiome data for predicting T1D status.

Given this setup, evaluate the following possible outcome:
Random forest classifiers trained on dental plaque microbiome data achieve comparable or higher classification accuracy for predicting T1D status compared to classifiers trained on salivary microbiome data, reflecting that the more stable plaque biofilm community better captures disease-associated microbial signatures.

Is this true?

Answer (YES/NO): NO